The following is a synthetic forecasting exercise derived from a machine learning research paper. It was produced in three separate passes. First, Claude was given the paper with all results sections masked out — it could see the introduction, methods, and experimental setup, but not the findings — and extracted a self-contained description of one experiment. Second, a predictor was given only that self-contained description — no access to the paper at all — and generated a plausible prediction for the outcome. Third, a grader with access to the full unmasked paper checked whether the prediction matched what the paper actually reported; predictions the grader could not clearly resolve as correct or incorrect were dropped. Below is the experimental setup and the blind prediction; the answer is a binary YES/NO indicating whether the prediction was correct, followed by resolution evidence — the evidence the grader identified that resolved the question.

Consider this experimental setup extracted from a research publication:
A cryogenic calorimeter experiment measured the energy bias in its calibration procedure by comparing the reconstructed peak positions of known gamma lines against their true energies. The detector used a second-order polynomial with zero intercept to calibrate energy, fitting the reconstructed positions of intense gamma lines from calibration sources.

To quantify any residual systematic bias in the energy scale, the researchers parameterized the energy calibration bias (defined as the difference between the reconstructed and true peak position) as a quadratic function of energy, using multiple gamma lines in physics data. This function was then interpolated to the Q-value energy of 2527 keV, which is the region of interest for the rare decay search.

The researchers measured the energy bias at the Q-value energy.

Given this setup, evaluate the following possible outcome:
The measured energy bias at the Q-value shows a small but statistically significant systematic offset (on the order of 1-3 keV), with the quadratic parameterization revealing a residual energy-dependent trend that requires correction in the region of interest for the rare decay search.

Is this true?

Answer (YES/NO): NO